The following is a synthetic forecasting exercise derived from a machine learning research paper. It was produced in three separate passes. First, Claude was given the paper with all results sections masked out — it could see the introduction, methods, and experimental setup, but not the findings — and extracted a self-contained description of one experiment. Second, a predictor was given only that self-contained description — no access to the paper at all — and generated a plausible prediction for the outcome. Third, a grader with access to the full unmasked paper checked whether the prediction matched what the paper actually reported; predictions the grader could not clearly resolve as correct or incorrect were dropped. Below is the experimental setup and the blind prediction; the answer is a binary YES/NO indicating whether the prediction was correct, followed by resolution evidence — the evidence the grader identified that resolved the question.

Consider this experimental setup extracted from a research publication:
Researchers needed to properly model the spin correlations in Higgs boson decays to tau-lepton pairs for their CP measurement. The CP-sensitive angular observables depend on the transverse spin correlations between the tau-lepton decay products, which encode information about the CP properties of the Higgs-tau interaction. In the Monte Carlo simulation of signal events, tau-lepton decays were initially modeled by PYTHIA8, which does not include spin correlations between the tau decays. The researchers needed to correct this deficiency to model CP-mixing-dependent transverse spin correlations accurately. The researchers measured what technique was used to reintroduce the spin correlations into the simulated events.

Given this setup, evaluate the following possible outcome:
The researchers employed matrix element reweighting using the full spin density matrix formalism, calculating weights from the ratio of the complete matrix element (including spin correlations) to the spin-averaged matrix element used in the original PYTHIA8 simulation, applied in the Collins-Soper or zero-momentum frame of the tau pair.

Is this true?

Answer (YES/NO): NO